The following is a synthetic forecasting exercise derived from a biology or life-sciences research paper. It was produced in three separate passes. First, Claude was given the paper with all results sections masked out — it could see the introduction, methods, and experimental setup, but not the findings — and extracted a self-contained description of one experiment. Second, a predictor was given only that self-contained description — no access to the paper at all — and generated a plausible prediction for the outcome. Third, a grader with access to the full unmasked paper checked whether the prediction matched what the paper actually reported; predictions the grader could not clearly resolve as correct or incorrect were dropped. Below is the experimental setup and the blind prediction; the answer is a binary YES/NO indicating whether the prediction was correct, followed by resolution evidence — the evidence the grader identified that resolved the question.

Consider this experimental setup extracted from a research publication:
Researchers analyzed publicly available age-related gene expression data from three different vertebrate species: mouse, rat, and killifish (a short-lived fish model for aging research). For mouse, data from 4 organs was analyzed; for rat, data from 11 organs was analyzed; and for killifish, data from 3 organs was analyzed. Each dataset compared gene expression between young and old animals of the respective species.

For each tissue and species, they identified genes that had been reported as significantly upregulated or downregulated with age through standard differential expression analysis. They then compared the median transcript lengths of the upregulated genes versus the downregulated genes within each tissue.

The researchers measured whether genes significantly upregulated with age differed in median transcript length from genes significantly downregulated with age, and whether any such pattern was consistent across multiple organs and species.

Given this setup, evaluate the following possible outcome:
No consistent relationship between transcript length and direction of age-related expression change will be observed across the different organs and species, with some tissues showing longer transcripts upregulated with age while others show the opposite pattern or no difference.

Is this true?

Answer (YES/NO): NO